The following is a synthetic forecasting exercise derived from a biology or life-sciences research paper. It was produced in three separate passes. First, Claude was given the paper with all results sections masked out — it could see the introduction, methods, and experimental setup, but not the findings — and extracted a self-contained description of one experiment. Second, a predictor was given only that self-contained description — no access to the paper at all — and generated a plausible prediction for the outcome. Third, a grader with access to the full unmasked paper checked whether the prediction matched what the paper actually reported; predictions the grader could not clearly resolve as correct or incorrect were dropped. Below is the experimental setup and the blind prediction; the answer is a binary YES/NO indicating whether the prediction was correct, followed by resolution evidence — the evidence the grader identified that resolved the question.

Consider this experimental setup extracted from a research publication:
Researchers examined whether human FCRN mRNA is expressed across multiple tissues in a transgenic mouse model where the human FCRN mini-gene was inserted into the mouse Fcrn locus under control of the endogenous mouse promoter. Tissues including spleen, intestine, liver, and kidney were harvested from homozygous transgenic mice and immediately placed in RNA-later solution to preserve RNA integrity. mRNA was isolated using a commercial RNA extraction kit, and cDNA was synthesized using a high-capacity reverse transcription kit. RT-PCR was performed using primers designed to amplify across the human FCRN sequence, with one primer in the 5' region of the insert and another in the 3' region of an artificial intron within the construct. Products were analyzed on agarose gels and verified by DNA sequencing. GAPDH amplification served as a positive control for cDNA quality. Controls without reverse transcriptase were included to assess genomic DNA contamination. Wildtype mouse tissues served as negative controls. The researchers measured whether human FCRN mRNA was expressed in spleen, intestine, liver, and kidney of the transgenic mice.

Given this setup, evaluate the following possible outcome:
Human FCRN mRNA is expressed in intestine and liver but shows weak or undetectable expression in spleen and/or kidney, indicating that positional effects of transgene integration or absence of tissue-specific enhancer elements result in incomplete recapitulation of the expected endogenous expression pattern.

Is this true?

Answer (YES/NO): NO